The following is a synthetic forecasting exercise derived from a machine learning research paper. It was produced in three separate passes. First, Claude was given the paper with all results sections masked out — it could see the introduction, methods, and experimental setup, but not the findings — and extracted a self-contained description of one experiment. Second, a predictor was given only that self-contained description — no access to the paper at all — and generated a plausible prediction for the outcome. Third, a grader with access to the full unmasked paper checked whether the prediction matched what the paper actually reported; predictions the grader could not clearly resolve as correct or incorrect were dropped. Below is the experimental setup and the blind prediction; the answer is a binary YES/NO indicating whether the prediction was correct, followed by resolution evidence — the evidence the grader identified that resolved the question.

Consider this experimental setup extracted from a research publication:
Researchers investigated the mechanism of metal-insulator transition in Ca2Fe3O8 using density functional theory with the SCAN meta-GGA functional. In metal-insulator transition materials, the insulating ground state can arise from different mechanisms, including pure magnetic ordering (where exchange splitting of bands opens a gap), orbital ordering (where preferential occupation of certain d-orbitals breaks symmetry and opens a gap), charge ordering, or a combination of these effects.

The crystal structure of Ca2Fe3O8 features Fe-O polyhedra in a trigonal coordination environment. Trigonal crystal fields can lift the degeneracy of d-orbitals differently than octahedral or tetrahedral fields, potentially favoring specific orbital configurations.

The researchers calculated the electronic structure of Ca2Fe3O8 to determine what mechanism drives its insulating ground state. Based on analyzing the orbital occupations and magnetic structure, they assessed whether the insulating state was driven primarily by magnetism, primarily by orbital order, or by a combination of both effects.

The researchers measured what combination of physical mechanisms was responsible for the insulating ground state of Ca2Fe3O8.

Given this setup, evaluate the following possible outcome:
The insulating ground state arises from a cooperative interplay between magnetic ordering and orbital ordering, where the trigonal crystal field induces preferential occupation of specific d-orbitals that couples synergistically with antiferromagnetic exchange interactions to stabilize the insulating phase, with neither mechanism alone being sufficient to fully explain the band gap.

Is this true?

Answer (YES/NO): YES